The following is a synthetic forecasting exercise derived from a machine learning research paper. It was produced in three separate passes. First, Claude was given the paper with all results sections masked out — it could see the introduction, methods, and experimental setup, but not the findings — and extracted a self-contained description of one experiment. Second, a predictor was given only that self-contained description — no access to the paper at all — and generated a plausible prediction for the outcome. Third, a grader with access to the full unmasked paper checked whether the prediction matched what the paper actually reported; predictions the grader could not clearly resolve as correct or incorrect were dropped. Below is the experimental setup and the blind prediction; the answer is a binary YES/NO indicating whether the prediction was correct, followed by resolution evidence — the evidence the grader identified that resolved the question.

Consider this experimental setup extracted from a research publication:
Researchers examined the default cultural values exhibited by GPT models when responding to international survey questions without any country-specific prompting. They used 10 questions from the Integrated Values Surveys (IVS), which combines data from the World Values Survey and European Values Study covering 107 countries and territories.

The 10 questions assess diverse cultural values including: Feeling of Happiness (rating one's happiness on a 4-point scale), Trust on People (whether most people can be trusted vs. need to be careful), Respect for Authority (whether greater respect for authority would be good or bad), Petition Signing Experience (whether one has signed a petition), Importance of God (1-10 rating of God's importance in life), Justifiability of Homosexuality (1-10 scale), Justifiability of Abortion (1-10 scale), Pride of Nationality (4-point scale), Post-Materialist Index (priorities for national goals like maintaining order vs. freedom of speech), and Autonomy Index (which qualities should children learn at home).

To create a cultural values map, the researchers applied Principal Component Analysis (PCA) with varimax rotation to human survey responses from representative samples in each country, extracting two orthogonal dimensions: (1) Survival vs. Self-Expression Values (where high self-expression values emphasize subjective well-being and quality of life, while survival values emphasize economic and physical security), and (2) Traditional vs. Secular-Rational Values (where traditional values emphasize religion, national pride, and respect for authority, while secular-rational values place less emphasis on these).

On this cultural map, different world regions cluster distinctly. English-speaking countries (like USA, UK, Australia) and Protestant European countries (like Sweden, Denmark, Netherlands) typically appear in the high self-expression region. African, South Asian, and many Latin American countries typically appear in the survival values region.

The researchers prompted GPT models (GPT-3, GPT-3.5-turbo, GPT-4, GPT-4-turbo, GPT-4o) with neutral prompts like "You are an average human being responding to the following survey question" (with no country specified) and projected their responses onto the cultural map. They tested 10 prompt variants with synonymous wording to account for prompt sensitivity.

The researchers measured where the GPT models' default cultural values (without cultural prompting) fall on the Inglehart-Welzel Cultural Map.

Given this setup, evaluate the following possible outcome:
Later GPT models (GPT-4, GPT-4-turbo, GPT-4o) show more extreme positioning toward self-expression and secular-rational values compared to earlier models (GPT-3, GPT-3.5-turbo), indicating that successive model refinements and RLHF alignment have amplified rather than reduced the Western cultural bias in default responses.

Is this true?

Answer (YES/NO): NO